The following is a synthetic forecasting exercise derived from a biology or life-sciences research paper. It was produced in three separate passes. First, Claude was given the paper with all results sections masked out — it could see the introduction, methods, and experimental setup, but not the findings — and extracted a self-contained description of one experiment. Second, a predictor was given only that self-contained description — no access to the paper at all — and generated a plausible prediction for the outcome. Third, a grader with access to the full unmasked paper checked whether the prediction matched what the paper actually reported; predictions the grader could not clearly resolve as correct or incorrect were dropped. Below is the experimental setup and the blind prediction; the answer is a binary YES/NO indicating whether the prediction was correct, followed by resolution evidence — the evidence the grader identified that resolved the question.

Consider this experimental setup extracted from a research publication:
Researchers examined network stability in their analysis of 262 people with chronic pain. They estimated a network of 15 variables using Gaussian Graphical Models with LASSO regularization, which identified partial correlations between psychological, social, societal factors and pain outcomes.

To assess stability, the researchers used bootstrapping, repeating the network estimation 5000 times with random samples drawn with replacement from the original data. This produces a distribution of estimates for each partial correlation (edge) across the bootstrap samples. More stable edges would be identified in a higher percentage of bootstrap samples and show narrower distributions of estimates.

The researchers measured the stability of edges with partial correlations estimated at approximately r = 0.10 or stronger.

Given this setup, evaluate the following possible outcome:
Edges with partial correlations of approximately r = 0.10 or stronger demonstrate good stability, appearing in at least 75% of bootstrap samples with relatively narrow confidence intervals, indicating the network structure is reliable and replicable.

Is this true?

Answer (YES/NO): YES